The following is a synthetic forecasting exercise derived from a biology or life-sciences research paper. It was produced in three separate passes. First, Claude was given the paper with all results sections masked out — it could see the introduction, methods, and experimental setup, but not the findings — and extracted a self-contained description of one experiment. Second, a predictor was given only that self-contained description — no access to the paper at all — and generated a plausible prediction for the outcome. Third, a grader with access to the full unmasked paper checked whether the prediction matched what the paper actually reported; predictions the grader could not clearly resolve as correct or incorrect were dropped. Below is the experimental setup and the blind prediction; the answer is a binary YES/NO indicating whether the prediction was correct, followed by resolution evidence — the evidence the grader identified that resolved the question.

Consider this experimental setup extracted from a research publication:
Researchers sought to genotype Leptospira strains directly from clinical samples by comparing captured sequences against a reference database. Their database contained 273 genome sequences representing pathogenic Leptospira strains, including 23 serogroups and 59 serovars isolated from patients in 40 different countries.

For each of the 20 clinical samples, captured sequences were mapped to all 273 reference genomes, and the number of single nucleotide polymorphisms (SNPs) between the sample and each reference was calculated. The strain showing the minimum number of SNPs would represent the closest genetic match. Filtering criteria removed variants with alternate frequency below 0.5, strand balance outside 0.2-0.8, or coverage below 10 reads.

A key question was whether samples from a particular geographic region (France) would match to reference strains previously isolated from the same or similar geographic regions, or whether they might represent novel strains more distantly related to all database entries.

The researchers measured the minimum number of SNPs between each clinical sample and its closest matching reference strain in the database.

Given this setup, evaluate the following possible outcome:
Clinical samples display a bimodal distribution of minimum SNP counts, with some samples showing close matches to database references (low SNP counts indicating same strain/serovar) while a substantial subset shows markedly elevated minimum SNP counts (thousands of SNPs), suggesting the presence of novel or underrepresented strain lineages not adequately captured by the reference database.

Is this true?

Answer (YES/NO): NO